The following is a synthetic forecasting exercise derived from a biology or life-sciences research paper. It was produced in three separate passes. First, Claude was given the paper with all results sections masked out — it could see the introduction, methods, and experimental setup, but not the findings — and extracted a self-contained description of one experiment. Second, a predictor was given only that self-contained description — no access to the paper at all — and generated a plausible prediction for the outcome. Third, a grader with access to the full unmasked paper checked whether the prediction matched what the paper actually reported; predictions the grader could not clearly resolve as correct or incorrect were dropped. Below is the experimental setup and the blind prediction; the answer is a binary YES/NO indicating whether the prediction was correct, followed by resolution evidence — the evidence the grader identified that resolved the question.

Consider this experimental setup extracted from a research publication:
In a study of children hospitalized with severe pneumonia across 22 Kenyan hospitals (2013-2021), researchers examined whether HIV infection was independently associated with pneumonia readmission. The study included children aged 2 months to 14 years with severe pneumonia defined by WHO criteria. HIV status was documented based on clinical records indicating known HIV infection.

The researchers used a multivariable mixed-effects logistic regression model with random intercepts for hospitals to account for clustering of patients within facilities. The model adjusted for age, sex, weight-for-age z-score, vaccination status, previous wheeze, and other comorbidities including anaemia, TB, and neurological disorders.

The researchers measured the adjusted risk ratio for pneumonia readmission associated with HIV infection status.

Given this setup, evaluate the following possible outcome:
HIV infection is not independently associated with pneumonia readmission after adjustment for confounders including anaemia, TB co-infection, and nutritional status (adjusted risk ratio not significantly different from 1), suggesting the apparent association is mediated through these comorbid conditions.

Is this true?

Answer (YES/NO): NO